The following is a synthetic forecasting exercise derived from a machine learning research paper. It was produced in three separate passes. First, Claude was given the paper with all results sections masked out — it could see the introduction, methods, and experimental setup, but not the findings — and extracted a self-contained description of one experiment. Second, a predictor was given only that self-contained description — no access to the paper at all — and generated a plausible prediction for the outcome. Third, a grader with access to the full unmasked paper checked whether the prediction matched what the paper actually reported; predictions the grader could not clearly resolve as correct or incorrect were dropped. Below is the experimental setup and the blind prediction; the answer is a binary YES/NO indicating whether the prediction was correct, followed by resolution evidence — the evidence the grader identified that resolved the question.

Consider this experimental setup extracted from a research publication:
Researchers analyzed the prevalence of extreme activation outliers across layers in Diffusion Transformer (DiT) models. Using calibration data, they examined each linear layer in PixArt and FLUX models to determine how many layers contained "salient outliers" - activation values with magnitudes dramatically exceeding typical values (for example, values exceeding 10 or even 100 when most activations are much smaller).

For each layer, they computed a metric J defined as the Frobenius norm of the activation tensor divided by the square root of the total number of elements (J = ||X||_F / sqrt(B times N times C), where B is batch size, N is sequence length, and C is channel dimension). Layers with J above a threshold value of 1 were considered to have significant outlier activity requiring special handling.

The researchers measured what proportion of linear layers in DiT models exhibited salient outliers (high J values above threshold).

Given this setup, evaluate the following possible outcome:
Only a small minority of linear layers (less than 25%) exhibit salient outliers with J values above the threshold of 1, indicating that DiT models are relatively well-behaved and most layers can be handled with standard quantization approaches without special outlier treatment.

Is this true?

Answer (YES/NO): YES